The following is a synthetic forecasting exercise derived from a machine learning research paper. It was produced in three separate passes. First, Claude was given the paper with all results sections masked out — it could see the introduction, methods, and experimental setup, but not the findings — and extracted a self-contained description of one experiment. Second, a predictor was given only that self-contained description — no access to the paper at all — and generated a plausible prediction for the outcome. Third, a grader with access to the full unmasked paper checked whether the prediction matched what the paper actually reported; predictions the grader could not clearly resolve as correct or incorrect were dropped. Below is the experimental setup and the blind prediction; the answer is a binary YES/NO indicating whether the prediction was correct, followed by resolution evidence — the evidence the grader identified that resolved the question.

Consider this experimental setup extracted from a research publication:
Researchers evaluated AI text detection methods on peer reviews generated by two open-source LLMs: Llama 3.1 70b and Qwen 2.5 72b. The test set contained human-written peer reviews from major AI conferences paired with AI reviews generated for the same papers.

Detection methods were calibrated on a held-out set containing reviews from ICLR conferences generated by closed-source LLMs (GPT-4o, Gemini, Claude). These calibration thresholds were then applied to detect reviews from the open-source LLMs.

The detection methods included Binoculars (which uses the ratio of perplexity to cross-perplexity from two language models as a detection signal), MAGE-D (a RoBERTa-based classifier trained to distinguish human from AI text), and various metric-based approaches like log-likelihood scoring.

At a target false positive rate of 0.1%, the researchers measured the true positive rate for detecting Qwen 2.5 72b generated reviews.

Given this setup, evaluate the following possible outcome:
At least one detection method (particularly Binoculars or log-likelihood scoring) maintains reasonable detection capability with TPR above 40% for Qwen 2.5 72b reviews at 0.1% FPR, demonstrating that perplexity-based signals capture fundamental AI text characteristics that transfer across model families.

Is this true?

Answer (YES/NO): YES